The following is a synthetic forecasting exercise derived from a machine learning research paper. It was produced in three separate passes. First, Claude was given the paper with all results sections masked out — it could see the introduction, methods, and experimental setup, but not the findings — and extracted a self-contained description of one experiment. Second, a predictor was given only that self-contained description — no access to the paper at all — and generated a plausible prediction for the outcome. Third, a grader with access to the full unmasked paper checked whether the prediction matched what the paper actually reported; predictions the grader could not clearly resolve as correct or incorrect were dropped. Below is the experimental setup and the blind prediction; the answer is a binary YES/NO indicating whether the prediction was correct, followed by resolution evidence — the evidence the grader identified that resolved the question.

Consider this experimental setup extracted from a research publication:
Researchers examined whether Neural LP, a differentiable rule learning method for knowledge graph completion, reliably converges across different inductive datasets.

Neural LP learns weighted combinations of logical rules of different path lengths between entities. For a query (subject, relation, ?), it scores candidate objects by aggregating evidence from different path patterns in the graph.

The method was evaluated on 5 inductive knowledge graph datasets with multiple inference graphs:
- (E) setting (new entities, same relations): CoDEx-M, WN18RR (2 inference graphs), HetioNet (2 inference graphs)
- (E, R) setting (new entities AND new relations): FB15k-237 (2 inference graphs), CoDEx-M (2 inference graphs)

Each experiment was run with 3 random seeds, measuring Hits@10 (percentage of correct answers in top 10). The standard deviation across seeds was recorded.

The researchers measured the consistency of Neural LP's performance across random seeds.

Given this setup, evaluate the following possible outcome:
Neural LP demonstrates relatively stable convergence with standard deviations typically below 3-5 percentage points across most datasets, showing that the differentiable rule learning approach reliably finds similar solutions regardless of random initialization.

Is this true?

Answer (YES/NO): NO